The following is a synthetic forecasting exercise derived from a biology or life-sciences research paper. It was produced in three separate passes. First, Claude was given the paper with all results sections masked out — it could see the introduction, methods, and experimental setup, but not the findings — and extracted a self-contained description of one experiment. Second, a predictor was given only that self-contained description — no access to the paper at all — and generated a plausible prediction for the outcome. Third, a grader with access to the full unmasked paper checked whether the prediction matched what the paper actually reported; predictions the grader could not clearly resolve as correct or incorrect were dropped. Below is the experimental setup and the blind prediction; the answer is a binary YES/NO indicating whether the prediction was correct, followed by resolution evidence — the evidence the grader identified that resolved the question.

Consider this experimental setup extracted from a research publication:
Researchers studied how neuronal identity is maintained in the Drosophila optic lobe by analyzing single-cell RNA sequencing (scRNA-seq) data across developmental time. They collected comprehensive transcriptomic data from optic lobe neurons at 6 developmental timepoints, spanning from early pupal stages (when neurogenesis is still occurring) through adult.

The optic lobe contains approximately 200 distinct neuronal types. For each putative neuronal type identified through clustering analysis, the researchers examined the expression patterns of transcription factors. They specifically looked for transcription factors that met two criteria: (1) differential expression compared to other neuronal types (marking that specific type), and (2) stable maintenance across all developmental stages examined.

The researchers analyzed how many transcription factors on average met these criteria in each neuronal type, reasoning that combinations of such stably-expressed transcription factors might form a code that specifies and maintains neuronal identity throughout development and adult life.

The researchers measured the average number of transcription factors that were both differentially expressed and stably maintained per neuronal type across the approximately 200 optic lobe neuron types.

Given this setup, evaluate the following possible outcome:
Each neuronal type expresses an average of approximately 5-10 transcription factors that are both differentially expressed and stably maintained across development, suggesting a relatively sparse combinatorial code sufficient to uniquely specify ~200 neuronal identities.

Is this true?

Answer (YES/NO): YES